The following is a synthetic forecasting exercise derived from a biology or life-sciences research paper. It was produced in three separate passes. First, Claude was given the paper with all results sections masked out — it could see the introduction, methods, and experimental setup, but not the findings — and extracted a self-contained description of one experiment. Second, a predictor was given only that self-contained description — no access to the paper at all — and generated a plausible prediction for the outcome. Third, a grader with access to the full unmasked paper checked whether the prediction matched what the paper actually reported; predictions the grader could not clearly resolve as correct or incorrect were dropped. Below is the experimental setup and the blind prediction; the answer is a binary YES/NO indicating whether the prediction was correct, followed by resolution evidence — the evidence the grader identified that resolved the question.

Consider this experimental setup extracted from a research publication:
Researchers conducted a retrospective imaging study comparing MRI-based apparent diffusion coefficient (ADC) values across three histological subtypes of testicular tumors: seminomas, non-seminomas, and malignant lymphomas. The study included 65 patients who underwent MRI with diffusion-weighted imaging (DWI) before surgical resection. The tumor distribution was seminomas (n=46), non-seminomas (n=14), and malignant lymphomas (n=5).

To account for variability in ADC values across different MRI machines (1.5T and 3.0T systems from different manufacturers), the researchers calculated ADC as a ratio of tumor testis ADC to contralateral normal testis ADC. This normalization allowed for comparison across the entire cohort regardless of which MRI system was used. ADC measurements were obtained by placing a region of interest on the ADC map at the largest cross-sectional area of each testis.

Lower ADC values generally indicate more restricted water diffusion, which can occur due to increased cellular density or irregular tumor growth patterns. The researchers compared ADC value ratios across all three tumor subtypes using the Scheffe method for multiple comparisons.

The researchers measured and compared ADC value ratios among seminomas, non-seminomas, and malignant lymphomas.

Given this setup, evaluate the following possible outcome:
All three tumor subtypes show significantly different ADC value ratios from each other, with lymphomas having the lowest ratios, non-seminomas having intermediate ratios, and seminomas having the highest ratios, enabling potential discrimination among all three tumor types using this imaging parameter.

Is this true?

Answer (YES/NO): NO